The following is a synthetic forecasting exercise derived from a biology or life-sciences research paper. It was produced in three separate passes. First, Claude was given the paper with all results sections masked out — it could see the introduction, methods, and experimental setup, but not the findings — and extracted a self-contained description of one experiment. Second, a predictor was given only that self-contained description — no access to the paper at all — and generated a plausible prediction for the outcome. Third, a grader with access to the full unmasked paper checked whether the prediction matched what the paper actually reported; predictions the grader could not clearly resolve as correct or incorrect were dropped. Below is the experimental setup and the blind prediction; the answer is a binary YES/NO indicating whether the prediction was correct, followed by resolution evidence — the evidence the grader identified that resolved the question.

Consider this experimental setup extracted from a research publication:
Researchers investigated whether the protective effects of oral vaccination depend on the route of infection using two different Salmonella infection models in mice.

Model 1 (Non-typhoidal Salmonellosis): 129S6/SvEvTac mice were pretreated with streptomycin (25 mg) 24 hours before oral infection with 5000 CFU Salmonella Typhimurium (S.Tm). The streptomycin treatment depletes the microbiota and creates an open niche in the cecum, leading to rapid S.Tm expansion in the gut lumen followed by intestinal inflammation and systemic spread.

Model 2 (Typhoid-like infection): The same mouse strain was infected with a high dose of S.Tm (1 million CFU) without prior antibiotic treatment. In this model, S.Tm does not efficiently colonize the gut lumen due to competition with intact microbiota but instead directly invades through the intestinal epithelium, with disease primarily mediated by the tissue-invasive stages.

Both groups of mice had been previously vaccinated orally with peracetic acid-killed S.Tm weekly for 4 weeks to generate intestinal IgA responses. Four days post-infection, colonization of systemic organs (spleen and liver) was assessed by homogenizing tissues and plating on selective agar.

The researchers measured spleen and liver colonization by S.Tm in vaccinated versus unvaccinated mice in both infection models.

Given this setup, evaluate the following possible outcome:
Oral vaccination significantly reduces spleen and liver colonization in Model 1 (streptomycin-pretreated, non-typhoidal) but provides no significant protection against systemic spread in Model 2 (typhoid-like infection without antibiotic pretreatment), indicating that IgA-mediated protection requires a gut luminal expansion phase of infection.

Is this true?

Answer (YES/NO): NO